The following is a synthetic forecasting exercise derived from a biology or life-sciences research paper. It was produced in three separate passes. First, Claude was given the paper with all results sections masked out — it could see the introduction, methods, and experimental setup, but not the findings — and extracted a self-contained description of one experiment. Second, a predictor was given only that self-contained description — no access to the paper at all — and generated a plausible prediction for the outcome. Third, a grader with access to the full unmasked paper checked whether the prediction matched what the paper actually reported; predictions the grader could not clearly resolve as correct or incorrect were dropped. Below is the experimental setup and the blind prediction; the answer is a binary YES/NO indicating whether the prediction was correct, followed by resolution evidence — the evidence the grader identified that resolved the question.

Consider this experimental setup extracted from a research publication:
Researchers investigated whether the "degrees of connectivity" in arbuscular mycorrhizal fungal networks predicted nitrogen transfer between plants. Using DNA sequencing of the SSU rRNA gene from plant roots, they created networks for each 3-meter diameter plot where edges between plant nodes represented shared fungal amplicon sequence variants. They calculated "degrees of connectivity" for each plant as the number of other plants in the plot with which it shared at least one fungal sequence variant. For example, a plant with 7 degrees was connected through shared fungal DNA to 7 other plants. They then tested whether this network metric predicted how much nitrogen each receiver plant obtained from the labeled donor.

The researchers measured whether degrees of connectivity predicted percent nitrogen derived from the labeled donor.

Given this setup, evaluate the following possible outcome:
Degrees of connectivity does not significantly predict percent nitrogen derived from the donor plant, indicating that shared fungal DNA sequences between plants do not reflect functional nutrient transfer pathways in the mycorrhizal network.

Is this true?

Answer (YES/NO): YES